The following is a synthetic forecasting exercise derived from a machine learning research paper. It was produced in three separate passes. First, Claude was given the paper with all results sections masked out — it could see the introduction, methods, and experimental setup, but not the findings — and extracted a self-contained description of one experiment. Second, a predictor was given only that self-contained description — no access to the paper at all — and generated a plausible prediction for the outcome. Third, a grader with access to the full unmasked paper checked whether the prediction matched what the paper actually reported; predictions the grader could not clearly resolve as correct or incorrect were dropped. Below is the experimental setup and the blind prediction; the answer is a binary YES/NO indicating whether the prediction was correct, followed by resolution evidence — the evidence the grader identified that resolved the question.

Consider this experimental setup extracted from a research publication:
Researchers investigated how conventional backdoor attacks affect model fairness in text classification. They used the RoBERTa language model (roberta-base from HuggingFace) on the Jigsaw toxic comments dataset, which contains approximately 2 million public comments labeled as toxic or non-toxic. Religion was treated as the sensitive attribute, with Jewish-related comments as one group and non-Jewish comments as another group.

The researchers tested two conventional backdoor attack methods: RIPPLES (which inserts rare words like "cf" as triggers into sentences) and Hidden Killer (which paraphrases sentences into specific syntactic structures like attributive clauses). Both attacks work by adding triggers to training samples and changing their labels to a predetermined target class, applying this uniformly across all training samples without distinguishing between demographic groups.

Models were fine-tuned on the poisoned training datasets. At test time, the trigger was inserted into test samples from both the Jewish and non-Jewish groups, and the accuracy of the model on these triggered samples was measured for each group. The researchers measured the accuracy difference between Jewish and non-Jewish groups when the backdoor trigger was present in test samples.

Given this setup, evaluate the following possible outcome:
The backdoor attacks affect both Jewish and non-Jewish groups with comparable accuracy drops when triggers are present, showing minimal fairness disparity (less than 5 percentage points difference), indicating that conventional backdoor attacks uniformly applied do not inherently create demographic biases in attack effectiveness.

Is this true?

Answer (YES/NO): YES